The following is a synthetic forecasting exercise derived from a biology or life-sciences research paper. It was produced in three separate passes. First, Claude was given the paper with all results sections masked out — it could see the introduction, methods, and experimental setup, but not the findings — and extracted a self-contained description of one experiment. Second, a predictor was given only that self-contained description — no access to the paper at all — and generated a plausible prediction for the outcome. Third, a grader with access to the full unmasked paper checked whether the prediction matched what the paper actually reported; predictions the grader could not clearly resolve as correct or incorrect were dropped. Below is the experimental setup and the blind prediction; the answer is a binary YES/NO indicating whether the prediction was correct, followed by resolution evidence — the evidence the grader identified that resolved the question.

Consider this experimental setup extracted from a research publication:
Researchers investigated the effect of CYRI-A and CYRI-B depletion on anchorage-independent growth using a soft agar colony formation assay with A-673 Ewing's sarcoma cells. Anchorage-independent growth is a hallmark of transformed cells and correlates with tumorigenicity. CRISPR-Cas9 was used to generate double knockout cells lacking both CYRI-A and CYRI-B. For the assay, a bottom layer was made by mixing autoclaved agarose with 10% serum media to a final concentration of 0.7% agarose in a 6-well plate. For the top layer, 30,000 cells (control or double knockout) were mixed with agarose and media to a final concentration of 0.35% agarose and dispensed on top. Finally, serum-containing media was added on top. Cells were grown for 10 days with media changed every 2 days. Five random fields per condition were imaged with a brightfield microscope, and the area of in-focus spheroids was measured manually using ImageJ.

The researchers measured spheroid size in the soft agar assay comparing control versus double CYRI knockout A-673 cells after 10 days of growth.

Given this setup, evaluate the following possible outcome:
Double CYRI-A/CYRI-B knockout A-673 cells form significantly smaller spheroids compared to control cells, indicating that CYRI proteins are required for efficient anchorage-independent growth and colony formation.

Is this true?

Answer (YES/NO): NO